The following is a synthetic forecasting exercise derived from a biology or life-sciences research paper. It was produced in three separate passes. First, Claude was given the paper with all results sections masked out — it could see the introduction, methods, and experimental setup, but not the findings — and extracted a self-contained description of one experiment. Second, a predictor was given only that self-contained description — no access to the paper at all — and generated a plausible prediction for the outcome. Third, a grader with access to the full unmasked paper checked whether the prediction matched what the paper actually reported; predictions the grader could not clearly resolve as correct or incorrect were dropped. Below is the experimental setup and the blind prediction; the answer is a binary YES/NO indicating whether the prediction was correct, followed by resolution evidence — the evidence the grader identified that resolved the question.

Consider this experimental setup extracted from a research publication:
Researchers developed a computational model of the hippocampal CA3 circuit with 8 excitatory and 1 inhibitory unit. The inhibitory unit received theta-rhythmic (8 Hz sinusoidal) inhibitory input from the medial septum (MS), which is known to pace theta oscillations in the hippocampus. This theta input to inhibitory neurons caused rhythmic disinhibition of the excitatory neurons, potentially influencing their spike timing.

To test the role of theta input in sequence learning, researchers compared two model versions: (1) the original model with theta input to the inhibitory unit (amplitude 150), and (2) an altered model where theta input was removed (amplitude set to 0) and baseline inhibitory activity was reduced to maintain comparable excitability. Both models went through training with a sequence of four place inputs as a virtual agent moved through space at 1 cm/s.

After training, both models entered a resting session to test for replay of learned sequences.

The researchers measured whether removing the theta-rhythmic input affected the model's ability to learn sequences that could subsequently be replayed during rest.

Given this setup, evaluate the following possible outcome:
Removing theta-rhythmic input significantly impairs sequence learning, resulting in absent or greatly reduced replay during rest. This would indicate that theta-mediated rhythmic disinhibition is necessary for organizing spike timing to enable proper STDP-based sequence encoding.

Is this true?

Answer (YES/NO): NO